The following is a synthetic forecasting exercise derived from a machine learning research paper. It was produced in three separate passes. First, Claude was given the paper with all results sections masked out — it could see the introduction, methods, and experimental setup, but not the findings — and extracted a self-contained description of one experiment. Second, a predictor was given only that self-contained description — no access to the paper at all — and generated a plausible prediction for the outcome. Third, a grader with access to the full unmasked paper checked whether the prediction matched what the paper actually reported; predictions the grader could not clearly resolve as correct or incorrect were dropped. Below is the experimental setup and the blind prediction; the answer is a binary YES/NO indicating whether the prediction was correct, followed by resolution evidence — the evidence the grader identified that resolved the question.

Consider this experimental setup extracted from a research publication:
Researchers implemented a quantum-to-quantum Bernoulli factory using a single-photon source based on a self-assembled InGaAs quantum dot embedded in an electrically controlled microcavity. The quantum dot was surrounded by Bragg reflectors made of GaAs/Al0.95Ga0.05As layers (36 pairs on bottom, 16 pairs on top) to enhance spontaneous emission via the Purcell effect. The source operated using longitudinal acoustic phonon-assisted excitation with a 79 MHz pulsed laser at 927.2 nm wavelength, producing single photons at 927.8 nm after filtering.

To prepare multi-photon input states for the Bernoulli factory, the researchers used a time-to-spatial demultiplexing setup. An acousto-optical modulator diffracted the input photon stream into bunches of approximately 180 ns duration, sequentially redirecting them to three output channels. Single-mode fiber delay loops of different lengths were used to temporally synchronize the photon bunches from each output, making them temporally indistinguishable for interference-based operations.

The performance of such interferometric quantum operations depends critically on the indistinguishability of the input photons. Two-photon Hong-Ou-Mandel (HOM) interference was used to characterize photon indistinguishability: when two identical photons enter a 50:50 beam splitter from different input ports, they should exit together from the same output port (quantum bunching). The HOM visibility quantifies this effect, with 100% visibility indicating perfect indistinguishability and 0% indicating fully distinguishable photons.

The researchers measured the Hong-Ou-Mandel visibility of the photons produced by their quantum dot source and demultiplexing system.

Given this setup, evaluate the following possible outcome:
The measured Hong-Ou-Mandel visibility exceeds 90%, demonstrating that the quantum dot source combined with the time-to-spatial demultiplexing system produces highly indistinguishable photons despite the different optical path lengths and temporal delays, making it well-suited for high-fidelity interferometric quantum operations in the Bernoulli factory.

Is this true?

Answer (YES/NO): NO